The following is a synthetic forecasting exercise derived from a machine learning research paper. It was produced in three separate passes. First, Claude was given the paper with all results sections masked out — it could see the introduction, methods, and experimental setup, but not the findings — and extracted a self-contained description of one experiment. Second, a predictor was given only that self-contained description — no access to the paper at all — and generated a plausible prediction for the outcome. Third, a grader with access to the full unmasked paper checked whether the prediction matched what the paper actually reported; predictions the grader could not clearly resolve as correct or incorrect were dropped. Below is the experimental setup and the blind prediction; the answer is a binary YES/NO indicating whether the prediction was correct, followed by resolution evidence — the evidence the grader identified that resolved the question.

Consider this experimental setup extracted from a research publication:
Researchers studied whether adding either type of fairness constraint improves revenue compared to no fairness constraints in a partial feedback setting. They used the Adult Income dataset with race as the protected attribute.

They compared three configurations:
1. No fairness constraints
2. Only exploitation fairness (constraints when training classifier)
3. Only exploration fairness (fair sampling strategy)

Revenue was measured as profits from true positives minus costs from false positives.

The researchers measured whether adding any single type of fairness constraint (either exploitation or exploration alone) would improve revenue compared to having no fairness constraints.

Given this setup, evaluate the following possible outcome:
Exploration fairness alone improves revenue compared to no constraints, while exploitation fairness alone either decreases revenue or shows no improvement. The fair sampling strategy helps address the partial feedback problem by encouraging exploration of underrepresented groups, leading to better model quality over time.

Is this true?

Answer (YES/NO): NO